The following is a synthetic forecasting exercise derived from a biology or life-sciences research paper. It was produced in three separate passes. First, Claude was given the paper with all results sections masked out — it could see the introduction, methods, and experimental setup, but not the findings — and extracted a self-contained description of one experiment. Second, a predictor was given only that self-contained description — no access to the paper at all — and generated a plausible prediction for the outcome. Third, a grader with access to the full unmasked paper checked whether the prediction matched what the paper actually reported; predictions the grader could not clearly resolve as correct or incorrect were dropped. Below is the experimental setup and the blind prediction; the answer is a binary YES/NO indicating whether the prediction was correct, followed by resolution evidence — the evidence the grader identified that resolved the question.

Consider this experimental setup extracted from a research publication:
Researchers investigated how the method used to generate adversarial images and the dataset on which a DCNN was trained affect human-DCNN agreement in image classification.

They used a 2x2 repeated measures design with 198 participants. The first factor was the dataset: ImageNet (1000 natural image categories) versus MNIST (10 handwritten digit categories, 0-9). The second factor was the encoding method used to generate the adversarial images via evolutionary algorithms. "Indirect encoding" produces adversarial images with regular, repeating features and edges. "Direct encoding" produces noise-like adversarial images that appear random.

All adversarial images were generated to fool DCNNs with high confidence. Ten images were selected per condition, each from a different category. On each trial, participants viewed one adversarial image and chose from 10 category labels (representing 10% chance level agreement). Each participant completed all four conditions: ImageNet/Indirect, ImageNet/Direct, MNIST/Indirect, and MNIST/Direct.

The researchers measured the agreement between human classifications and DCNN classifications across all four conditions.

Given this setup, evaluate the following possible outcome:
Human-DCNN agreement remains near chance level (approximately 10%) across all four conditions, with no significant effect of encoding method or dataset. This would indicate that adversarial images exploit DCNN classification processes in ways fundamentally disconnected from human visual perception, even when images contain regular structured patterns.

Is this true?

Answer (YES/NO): NO